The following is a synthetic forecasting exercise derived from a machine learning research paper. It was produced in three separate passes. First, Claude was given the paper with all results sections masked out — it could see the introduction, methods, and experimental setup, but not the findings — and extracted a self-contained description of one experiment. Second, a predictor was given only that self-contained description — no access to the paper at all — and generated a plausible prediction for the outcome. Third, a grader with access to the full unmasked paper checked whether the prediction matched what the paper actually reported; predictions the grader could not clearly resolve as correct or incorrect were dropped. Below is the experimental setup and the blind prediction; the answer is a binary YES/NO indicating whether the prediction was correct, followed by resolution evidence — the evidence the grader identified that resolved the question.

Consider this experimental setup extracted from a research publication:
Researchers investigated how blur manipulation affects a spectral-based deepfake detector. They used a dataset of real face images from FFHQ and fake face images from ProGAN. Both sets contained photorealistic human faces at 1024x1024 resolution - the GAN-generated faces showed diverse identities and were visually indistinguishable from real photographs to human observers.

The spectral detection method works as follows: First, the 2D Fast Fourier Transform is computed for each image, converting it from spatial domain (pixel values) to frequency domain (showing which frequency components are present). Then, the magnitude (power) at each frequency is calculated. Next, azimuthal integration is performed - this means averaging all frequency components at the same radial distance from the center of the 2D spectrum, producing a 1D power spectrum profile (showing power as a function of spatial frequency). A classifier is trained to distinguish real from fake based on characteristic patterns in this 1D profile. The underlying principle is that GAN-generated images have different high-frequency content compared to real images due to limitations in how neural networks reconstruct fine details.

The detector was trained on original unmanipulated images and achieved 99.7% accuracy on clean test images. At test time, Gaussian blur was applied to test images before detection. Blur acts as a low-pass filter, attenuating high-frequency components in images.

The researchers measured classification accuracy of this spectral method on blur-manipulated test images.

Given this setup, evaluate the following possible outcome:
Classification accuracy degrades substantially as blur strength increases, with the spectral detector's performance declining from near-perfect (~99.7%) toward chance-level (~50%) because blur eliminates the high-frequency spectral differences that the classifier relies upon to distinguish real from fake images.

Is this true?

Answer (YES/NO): YES